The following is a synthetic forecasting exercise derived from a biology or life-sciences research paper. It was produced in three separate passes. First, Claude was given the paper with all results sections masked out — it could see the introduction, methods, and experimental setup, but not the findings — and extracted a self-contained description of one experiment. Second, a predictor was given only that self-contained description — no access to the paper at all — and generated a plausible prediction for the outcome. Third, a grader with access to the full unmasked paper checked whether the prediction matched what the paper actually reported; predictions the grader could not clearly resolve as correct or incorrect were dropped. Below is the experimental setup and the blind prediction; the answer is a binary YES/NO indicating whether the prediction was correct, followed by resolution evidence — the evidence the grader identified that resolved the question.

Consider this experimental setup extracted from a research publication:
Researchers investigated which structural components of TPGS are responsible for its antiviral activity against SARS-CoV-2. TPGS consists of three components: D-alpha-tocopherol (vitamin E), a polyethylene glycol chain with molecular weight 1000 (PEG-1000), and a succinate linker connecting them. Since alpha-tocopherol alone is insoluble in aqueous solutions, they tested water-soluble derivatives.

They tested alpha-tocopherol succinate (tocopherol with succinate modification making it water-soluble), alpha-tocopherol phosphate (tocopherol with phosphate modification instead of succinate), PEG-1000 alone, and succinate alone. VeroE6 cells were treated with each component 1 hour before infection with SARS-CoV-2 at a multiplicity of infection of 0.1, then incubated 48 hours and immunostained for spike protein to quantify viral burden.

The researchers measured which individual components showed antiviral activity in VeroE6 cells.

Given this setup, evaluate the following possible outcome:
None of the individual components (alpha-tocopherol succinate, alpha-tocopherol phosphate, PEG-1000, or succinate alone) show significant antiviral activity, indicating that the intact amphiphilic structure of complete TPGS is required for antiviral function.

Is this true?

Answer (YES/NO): NO